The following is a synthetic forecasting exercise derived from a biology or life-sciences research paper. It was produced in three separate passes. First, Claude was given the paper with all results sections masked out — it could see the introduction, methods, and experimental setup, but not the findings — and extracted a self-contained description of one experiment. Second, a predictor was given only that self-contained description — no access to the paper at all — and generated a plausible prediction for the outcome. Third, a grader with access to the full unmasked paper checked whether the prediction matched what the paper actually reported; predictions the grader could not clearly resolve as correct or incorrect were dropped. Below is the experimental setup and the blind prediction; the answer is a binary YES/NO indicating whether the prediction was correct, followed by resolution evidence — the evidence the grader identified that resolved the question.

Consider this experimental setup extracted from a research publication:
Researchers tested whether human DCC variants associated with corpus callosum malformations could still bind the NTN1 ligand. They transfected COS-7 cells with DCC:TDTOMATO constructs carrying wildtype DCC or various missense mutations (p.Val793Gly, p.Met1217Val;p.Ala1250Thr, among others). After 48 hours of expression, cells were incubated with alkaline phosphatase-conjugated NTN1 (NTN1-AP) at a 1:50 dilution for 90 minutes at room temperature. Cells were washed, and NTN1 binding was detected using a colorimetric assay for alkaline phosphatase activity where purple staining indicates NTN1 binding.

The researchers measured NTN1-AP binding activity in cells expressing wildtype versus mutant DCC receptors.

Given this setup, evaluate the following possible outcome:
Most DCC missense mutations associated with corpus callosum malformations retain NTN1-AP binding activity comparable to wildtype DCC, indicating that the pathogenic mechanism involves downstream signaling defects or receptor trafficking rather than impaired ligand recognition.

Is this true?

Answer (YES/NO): NO